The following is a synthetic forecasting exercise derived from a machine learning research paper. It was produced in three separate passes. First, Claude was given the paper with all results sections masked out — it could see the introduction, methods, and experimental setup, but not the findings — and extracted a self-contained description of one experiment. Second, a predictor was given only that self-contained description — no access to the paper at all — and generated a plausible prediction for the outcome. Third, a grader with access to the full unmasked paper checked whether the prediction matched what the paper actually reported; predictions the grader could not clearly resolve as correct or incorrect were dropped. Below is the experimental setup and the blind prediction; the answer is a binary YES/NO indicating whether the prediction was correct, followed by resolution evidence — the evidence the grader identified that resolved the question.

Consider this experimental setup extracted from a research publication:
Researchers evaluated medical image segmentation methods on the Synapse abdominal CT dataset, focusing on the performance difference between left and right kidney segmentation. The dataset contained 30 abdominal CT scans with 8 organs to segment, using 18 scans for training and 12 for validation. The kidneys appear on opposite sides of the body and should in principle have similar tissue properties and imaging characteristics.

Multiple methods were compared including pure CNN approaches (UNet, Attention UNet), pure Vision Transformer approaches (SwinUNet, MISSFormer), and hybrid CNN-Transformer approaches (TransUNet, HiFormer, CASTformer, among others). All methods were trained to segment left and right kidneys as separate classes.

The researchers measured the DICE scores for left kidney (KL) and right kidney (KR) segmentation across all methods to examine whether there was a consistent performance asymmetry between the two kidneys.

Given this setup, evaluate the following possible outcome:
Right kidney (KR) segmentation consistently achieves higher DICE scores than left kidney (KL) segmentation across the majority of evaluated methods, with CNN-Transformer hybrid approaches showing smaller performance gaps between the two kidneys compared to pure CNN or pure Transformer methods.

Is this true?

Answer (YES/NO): NO